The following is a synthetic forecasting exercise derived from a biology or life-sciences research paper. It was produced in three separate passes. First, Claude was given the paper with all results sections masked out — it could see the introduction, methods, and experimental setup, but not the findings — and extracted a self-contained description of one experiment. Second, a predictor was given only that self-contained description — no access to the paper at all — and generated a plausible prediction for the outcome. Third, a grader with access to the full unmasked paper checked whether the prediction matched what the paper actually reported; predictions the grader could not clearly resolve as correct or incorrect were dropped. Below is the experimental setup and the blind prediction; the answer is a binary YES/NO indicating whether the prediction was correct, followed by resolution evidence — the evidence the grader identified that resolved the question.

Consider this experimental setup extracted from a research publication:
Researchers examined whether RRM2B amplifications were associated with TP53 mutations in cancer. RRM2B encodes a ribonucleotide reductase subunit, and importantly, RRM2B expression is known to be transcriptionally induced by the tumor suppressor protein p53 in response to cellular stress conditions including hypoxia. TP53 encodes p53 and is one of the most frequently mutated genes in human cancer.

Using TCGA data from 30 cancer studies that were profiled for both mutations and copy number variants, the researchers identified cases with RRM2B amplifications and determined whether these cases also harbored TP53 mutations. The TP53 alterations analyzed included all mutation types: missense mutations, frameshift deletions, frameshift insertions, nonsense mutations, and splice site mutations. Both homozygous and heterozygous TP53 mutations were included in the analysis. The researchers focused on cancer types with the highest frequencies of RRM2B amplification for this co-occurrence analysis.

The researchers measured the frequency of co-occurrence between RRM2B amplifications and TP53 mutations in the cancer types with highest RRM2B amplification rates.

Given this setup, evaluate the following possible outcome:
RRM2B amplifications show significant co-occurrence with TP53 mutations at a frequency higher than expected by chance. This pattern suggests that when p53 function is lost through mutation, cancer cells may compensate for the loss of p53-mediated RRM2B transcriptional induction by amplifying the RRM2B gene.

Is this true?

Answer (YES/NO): NO